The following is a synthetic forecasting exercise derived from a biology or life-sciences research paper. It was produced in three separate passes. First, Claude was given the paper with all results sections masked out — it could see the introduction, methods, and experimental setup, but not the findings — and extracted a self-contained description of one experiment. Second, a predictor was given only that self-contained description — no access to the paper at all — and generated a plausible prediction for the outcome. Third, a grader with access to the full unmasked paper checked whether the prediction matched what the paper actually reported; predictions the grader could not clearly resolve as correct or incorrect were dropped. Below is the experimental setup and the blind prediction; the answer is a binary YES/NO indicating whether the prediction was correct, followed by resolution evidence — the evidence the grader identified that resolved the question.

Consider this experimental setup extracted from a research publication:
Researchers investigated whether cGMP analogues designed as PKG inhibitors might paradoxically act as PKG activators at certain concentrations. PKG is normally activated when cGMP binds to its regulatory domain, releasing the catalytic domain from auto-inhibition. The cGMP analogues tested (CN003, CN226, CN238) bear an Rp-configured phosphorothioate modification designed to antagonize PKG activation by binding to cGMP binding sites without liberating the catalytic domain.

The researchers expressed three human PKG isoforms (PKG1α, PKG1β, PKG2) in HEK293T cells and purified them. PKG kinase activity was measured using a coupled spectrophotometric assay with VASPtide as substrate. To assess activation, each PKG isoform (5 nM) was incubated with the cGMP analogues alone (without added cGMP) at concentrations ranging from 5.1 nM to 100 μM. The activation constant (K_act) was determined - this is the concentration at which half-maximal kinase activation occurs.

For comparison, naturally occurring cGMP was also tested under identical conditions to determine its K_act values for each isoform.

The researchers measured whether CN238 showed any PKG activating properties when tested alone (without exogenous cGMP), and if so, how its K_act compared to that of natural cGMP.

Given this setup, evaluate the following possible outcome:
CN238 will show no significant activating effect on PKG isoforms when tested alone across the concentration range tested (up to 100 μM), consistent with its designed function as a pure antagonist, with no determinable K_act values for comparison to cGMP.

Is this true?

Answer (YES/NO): NO